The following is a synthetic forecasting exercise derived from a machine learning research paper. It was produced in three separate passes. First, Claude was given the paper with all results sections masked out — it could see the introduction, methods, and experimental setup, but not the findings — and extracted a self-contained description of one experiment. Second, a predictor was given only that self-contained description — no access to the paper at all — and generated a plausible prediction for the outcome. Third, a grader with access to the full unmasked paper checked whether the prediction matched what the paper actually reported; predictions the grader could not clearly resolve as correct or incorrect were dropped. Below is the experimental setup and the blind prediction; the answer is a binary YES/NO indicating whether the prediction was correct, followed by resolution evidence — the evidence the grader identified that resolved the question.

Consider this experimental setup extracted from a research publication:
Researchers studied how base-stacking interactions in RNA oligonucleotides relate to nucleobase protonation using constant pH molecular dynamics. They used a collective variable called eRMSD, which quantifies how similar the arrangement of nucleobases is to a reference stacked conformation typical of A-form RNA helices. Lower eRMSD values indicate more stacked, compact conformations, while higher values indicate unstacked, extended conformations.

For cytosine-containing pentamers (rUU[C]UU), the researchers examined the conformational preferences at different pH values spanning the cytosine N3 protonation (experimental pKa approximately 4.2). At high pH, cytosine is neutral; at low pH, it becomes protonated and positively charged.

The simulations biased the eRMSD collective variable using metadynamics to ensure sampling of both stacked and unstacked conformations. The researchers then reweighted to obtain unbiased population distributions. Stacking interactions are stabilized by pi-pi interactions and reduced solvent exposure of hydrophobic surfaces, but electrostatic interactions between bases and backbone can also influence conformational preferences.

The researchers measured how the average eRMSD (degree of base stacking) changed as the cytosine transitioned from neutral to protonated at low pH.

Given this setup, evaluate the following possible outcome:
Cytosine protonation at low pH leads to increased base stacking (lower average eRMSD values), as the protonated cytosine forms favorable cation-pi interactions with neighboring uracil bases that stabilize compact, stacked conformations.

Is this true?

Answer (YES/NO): NO